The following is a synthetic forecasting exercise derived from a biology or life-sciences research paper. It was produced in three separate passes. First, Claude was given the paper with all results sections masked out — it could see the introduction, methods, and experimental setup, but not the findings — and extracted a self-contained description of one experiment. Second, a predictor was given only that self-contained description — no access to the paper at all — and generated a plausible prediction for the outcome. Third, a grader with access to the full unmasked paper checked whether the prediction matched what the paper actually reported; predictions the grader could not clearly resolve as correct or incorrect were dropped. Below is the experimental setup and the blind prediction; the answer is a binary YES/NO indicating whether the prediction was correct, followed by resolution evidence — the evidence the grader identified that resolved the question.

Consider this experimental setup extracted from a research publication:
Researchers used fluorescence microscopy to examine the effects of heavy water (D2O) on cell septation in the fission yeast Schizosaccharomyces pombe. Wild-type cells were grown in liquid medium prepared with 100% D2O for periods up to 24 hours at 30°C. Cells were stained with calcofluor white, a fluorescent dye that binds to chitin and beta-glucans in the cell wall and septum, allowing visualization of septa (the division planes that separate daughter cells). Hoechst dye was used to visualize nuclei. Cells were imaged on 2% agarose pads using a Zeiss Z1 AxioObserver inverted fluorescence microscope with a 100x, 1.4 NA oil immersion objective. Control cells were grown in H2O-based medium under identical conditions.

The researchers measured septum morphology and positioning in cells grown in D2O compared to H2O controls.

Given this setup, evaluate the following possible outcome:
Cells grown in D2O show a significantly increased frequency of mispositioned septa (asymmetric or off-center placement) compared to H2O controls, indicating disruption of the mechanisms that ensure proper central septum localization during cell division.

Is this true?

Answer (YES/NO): YES